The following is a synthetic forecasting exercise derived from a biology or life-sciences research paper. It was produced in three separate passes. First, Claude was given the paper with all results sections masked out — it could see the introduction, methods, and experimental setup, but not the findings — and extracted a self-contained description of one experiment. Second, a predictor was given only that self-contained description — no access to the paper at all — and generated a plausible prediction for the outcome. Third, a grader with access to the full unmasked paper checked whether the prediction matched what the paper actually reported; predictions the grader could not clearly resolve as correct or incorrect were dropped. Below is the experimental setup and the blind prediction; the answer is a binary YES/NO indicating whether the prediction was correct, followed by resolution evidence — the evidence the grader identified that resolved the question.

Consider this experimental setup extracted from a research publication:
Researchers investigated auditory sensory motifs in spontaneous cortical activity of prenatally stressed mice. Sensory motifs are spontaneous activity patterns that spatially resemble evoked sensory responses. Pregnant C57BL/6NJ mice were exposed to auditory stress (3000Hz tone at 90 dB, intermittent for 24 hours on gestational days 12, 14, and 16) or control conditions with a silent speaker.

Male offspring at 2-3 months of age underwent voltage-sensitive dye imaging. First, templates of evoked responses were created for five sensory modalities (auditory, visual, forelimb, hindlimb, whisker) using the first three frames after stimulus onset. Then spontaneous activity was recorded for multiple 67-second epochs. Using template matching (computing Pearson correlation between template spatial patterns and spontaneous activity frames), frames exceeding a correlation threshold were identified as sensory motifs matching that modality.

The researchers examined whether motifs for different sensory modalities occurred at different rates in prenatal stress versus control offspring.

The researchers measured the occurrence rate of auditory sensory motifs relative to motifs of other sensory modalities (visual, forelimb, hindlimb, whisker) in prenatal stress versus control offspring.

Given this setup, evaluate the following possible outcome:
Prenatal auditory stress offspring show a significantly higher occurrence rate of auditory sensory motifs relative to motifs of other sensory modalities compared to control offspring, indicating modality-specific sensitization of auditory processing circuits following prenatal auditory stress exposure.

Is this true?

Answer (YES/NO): YES